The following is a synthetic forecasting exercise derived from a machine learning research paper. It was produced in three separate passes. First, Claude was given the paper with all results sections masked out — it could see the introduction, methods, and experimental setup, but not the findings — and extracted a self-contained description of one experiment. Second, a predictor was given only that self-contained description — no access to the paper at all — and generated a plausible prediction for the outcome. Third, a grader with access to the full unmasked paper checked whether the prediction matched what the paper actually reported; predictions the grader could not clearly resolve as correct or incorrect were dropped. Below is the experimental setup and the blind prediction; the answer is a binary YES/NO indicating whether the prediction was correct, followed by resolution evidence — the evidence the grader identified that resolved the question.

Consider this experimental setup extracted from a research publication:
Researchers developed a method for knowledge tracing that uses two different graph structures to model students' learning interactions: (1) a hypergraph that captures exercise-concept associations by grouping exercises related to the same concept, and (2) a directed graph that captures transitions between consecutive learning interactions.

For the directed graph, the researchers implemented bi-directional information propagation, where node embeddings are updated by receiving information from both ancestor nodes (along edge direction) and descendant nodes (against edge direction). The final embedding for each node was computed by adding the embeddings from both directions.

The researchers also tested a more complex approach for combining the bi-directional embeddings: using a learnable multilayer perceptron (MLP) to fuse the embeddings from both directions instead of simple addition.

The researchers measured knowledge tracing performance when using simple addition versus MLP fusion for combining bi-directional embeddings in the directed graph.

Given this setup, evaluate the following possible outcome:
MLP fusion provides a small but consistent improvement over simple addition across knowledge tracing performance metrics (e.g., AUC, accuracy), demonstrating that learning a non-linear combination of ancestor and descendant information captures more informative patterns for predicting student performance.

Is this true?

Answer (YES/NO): NO